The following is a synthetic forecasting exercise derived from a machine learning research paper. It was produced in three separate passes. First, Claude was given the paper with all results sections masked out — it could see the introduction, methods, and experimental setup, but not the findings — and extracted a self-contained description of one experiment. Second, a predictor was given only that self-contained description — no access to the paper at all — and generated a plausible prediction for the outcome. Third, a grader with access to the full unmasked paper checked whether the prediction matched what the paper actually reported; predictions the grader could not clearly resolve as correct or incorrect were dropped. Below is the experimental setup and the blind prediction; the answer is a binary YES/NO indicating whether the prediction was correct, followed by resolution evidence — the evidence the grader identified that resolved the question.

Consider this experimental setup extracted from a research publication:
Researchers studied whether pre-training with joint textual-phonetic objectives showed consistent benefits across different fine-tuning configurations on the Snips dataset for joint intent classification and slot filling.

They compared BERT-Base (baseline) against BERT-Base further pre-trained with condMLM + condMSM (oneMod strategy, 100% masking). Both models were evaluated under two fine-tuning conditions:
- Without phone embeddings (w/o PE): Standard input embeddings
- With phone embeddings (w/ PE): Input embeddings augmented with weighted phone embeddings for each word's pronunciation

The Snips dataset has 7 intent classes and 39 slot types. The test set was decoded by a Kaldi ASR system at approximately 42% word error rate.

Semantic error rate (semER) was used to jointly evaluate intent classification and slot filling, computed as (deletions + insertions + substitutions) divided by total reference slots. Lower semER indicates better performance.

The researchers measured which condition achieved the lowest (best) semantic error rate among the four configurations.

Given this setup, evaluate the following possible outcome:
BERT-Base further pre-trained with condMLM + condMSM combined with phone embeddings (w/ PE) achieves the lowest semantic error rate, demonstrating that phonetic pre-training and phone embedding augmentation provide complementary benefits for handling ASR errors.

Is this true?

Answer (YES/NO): YES